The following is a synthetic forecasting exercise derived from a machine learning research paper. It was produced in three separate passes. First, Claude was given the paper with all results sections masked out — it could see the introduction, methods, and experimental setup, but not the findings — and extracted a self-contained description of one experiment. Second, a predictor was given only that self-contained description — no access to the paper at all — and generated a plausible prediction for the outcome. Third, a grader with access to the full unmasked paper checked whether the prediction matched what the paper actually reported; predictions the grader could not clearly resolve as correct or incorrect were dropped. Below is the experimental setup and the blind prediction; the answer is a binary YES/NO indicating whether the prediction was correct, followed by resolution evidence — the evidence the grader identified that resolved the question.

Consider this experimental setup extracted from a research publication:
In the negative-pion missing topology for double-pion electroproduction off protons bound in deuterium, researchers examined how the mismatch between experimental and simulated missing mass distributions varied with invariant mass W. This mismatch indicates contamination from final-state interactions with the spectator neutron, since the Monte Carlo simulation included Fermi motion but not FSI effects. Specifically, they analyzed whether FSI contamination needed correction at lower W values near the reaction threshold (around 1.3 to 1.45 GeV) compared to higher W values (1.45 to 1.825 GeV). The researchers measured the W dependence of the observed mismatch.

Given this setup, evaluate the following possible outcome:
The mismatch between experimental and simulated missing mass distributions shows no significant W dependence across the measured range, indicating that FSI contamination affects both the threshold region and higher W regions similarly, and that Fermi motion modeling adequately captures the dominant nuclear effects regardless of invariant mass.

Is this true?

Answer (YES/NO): NO